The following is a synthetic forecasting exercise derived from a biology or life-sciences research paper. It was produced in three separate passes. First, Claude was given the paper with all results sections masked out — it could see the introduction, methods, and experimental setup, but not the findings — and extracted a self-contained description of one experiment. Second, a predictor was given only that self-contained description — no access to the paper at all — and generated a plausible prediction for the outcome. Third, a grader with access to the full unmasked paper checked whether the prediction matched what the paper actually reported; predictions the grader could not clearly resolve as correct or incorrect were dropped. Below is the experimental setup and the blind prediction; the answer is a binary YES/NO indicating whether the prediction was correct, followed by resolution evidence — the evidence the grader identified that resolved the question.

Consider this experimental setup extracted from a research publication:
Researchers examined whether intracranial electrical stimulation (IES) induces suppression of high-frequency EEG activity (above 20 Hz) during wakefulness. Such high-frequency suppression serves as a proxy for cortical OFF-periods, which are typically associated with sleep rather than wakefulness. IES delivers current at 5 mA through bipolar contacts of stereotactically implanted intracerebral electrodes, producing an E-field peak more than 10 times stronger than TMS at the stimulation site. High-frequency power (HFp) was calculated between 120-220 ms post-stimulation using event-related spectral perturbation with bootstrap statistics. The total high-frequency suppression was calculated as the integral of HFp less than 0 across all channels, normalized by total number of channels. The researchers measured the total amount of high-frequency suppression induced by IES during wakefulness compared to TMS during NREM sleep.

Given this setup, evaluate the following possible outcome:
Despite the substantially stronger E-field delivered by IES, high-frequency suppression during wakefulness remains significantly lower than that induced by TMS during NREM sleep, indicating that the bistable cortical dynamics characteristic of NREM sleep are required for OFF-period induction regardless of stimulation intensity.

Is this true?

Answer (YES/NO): NO